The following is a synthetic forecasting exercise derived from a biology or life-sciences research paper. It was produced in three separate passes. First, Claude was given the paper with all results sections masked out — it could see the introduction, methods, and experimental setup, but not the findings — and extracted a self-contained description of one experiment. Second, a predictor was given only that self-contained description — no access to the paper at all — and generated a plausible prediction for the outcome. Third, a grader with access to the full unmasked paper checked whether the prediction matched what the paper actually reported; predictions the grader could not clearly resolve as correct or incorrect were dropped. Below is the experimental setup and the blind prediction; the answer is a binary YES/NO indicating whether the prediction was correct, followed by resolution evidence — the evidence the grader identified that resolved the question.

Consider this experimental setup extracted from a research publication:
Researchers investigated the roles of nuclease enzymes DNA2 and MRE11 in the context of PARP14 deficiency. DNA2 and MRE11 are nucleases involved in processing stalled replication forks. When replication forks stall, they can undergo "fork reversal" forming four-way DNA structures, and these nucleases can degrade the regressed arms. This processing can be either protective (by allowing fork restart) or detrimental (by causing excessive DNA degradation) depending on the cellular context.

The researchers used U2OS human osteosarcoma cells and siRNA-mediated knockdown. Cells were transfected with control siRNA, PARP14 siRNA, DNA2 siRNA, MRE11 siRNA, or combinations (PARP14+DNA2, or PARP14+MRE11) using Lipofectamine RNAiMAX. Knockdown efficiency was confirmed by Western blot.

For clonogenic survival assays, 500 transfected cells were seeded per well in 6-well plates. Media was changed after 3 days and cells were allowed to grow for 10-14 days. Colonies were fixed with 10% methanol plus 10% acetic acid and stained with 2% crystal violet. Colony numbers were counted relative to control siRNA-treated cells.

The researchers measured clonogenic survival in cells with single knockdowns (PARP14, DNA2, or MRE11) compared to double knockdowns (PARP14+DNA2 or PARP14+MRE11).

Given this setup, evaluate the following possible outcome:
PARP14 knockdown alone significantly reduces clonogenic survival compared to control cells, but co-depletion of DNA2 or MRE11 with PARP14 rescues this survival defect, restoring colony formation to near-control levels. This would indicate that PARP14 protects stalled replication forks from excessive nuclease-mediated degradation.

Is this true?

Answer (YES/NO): NO